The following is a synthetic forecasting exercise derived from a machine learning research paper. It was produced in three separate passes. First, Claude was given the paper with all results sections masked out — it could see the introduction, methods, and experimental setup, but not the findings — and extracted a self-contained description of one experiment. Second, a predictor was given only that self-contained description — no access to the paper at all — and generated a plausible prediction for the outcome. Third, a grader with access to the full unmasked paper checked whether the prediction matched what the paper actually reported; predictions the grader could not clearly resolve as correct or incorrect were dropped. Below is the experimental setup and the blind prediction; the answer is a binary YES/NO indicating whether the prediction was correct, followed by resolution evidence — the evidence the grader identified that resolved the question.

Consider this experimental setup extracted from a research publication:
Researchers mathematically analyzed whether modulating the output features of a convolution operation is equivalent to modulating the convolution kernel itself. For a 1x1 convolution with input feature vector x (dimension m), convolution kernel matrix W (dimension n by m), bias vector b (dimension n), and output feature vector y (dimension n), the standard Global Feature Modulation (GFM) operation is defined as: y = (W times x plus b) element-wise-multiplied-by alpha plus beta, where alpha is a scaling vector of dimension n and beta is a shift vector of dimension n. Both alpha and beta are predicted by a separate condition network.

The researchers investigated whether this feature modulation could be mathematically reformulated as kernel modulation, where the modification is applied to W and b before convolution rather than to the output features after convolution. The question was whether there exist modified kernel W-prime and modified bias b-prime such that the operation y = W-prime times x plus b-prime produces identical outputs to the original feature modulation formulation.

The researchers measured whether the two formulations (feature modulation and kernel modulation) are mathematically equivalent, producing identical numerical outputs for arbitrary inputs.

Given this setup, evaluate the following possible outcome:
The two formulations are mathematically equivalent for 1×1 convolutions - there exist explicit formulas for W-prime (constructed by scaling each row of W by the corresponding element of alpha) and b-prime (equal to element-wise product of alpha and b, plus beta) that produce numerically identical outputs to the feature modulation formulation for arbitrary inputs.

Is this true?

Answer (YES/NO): YES